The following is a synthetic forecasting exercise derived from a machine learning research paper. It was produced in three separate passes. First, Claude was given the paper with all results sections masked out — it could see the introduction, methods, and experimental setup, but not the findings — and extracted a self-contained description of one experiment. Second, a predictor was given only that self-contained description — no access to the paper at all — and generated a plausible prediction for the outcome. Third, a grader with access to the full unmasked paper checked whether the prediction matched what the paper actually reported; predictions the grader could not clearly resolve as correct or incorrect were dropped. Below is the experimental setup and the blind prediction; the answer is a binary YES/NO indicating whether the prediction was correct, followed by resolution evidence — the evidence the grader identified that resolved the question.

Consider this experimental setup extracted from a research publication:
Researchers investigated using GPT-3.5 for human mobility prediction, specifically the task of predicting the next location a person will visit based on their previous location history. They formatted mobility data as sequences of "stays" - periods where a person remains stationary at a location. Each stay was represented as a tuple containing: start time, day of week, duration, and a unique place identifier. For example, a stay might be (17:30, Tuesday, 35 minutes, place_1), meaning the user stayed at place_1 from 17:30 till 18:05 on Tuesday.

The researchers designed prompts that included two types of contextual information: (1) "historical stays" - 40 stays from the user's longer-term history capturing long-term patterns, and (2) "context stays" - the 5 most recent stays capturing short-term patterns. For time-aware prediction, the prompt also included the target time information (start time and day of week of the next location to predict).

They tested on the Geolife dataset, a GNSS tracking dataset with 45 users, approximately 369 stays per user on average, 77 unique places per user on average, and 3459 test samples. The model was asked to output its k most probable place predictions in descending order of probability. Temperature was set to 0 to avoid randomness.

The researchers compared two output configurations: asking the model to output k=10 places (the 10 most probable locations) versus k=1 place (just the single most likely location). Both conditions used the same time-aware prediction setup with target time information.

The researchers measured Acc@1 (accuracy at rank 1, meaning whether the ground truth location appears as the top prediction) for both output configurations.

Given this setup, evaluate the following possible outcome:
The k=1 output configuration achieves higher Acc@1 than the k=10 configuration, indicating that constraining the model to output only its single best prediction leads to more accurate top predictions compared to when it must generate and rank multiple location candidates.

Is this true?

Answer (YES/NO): YES